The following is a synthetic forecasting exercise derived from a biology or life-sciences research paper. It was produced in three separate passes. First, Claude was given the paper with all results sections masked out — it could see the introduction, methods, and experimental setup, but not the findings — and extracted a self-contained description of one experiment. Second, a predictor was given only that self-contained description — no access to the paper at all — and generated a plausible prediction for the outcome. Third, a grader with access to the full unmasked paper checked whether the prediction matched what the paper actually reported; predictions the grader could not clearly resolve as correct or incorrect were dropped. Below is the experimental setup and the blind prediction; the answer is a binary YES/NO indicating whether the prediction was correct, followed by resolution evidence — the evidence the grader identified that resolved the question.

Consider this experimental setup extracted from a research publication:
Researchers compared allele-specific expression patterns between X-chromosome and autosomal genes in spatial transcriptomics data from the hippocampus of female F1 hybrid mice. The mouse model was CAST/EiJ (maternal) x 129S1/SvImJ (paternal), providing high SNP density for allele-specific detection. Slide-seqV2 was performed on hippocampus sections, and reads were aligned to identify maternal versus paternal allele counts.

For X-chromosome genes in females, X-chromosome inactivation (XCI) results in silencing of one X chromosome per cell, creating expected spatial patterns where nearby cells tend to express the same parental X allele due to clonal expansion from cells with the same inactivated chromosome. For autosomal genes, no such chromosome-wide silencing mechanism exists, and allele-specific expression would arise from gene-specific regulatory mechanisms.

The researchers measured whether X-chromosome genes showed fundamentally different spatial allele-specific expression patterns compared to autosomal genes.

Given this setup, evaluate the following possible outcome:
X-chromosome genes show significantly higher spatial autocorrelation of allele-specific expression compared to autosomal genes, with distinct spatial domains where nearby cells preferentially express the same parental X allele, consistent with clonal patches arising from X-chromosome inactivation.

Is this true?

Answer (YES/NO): YES